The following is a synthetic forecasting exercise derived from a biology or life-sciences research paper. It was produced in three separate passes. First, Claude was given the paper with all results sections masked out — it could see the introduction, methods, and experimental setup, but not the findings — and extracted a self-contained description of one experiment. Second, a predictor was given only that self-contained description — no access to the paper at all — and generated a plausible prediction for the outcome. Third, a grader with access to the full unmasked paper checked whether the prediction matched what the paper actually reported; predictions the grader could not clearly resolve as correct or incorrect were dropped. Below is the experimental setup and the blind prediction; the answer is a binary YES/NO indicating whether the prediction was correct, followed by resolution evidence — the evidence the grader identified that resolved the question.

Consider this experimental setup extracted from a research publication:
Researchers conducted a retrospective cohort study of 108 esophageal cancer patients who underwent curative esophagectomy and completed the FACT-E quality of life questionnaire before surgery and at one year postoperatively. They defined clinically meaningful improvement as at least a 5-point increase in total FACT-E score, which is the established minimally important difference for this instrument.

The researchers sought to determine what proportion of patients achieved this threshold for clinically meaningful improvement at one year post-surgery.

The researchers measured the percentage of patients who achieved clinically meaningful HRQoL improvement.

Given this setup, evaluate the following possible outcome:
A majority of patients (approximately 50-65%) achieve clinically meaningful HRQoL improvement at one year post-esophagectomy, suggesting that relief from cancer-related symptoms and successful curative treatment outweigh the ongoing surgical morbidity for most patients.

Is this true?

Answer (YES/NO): NO